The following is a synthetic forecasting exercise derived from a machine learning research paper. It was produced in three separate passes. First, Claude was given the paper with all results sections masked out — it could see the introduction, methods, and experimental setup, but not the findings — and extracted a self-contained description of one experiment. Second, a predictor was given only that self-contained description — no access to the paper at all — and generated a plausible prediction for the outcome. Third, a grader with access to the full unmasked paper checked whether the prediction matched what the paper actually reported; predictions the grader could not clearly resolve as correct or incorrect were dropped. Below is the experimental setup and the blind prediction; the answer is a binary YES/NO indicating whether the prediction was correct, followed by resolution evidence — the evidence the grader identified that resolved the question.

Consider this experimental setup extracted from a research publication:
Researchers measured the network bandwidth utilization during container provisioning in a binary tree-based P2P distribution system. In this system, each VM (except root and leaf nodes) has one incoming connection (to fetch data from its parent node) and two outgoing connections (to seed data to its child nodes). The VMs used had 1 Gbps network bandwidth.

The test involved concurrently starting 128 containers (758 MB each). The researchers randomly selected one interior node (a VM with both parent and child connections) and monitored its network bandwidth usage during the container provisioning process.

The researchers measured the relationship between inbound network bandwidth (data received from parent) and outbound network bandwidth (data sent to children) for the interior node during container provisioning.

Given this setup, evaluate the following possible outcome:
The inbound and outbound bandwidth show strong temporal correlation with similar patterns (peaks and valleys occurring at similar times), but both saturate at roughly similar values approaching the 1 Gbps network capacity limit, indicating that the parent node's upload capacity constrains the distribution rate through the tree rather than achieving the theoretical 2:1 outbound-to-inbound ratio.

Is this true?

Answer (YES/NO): NO